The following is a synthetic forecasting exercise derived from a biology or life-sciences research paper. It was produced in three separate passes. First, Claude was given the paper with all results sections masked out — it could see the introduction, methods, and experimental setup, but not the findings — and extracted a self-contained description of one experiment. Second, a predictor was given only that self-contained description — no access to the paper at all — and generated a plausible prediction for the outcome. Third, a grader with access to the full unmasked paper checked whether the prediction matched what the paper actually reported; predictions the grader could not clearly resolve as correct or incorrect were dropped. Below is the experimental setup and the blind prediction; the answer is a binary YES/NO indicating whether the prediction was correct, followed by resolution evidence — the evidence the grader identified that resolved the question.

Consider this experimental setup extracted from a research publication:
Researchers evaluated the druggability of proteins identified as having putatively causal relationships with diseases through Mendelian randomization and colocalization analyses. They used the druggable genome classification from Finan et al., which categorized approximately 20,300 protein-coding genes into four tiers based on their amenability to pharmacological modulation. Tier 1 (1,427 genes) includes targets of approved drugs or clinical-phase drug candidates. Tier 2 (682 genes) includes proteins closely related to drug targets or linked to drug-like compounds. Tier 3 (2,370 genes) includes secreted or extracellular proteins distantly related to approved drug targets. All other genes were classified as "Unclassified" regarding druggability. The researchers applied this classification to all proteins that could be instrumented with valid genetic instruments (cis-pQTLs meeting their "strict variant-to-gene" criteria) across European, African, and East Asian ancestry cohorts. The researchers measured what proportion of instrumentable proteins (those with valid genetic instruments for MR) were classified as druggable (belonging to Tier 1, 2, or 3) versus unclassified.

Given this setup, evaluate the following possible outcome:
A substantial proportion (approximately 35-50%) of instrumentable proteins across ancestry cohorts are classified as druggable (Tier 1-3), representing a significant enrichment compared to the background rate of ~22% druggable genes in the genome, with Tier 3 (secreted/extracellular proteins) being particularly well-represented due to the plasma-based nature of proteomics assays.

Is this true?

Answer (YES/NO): NO